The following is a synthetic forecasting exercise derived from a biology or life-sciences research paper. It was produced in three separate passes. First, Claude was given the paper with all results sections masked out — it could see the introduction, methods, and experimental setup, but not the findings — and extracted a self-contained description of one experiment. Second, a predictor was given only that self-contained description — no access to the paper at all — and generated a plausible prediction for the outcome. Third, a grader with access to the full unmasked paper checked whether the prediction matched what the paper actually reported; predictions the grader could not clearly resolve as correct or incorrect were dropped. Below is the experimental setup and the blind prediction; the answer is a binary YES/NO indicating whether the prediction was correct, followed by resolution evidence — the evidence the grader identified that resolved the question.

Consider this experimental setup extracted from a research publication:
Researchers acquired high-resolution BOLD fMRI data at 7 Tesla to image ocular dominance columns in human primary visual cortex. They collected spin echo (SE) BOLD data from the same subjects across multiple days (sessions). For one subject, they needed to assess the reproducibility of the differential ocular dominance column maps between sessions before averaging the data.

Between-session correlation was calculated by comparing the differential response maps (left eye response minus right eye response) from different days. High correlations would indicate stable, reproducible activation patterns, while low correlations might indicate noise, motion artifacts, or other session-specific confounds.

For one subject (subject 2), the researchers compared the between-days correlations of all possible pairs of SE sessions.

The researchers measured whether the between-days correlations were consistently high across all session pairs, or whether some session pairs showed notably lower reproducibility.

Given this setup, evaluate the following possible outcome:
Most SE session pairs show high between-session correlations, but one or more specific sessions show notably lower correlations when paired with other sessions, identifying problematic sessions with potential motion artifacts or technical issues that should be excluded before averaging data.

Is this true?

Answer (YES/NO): YES